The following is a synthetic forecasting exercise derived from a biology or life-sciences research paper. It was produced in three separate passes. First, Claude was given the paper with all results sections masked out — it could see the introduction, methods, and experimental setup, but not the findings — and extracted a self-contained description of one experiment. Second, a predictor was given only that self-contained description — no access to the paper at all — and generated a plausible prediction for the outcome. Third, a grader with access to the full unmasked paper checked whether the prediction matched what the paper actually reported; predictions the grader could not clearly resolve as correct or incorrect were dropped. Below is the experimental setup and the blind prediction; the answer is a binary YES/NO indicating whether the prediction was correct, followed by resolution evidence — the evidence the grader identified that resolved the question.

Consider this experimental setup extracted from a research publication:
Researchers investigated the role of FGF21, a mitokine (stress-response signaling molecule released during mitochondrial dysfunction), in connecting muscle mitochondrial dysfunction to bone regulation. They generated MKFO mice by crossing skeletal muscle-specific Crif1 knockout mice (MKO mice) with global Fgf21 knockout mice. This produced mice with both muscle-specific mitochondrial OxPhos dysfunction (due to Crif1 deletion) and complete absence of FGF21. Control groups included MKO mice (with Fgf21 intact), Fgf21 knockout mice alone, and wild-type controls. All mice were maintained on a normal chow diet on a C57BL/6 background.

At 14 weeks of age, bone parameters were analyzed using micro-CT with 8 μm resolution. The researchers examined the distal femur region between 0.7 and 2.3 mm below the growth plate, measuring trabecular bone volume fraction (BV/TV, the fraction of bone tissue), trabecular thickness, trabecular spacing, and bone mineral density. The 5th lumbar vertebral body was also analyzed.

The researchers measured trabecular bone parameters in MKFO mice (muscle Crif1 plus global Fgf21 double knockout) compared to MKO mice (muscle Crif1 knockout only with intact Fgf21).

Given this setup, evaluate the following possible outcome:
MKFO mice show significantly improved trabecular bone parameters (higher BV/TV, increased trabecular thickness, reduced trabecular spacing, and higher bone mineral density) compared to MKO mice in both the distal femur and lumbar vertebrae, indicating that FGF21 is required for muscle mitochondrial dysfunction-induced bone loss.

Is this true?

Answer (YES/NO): NO